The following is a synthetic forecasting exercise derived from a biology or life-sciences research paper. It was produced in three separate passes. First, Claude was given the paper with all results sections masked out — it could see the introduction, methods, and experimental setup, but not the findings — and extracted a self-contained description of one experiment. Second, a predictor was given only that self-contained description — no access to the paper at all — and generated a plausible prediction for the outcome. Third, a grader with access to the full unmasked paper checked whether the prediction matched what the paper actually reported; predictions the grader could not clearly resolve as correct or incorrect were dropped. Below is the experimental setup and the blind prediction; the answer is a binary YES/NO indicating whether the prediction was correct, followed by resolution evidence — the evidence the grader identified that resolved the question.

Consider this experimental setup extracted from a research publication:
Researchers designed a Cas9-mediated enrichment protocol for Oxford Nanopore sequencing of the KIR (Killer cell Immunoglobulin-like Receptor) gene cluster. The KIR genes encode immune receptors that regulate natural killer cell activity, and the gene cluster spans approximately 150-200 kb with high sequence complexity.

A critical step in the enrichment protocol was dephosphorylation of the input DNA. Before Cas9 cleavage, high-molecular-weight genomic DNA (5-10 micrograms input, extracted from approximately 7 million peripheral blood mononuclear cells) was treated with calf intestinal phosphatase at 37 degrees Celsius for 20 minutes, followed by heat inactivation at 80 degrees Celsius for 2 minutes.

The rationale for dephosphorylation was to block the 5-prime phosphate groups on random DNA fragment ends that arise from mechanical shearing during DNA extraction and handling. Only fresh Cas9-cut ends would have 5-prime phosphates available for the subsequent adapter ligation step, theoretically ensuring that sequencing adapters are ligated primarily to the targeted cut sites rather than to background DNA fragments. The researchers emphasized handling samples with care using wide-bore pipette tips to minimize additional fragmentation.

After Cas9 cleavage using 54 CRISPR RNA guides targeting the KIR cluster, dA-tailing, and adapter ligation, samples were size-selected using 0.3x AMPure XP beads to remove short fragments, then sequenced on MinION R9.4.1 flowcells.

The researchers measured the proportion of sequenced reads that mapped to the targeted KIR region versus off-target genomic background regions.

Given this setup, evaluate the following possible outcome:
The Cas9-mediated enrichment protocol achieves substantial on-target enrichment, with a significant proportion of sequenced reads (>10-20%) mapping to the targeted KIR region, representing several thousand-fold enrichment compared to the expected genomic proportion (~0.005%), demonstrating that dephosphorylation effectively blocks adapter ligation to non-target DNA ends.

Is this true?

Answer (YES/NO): NO